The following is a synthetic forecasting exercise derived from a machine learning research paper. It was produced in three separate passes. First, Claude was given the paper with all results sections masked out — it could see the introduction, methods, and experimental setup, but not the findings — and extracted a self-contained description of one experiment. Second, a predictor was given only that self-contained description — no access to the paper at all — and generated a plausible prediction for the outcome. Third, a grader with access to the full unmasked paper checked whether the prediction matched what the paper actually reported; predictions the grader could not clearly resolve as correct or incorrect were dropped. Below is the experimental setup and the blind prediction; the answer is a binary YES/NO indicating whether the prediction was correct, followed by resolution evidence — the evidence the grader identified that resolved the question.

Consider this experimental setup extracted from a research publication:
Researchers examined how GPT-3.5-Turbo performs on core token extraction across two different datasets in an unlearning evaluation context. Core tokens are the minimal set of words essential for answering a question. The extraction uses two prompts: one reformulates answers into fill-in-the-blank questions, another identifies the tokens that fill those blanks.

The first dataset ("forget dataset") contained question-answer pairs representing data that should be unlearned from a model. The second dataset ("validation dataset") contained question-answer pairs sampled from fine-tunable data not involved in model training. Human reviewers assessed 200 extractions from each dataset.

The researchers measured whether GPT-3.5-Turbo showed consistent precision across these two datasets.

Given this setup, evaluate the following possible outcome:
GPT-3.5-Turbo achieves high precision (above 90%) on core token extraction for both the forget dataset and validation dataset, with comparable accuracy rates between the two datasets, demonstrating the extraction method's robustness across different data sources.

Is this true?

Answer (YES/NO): YES